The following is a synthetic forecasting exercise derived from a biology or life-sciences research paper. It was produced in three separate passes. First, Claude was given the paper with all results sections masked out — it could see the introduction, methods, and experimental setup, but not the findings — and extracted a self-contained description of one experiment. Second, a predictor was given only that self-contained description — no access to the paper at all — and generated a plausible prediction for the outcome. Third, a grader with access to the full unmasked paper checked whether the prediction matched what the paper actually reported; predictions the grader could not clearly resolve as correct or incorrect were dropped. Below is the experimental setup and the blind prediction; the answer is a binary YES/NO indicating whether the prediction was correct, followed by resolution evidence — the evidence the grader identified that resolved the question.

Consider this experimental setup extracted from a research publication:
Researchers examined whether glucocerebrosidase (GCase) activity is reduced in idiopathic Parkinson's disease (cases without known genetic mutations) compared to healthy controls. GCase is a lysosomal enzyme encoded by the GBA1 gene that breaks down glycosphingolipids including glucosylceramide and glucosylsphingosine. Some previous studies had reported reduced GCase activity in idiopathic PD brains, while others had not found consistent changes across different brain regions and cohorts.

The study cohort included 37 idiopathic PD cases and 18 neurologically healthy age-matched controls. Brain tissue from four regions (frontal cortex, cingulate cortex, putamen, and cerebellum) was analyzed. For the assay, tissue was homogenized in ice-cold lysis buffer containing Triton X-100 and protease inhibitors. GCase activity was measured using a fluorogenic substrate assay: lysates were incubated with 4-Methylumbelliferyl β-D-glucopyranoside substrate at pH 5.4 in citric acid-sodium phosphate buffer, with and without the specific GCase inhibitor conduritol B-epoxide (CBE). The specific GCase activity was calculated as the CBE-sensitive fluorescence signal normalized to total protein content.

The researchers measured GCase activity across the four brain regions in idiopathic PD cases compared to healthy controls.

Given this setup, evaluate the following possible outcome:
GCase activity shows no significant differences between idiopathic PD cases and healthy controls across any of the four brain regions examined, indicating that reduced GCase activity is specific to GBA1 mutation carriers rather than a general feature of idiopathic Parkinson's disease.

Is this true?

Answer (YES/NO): YES